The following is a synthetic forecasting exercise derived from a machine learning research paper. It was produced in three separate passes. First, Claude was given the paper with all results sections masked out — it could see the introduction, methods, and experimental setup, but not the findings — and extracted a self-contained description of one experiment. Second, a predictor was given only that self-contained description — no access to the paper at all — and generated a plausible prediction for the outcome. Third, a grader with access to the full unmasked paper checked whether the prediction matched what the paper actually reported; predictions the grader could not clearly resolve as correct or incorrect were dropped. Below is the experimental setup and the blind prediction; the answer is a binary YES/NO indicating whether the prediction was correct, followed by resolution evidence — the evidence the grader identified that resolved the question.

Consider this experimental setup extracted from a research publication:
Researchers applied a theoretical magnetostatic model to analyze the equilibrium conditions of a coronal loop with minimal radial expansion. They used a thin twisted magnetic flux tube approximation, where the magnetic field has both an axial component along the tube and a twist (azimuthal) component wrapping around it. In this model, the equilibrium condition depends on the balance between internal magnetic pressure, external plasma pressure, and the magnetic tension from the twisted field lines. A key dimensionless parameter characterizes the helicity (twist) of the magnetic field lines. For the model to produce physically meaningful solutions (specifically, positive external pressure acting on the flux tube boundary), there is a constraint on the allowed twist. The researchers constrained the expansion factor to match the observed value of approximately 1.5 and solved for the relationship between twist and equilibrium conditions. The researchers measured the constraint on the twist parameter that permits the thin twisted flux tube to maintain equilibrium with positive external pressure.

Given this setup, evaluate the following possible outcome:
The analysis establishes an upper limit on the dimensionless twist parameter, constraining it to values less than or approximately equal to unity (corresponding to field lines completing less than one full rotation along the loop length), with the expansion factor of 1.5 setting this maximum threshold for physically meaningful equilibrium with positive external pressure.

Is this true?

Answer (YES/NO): NO